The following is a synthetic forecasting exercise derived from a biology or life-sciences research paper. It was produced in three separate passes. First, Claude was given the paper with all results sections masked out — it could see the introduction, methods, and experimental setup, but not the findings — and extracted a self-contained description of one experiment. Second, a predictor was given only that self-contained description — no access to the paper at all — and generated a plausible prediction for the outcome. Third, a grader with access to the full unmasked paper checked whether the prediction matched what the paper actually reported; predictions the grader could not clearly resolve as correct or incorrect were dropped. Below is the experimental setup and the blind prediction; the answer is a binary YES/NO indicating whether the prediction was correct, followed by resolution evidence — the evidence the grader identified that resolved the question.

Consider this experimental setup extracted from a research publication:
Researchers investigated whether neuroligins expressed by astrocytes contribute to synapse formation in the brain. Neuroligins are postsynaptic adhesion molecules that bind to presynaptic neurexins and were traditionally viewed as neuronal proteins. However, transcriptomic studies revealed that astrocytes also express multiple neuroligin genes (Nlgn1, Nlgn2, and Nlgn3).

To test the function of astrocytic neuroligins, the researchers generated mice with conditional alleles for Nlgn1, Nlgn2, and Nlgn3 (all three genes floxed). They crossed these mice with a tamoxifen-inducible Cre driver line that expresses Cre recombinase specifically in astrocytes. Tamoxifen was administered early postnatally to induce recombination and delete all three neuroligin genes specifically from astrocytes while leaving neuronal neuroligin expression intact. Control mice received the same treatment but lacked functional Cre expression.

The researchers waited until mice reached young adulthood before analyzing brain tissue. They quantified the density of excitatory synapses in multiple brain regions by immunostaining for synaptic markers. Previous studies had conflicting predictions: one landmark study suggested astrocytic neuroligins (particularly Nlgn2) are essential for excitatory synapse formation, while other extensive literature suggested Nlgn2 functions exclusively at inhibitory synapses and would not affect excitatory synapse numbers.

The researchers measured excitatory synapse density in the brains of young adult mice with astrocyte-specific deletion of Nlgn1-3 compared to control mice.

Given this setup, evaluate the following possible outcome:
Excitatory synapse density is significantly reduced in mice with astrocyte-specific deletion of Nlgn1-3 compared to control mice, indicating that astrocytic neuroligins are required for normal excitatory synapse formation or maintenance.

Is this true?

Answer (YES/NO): NO